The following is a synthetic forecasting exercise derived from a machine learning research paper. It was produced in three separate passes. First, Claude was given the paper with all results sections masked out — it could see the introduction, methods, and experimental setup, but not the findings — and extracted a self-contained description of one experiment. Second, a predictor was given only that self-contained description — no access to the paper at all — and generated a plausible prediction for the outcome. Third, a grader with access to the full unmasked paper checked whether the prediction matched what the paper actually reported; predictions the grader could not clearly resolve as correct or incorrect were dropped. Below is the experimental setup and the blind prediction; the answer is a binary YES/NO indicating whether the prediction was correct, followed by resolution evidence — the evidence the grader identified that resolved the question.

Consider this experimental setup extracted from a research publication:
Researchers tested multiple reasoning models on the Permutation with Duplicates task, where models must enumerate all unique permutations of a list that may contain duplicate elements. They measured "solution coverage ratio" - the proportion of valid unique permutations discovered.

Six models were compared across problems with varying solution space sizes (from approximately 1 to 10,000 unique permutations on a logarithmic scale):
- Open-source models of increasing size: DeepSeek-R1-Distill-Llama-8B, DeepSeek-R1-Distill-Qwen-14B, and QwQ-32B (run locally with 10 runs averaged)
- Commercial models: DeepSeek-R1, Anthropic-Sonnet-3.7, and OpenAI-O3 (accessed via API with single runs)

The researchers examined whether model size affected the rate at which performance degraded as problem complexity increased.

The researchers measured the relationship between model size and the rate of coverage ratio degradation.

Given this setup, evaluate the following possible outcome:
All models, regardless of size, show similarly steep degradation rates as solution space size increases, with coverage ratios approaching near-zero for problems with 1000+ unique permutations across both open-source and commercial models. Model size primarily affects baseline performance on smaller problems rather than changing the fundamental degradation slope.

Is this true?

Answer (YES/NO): NO